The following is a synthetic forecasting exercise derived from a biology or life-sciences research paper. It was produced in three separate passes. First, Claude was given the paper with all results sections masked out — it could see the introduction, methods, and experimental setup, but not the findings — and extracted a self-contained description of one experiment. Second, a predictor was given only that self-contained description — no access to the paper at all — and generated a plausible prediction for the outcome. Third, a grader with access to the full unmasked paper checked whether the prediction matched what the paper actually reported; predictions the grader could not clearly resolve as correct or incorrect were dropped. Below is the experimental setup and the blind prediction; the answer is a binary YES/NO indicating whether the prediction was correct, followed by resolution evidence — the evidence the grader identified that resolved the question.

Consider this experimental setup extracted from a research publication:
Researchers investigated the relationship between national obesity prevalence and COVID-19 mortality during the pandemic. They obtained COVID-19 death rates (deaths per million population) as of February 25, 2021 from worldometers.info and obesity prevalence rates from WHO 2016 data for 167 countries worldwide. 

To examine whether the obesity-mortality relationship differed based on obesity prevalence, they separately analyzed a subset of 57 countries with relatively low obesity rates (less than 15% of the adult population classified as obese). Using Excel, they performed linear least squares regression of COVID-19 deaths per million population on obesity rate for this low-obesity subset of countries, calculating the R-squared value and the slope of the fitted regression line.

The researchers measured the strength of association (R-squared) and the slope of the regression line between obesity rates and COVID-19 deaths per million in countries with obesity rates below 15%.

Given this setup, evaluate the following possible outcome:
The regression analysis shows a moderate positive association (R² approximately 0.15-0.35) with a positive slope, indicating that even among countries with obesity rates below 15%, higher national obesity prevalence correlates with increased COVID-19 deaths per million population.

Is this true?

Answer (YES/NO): NO